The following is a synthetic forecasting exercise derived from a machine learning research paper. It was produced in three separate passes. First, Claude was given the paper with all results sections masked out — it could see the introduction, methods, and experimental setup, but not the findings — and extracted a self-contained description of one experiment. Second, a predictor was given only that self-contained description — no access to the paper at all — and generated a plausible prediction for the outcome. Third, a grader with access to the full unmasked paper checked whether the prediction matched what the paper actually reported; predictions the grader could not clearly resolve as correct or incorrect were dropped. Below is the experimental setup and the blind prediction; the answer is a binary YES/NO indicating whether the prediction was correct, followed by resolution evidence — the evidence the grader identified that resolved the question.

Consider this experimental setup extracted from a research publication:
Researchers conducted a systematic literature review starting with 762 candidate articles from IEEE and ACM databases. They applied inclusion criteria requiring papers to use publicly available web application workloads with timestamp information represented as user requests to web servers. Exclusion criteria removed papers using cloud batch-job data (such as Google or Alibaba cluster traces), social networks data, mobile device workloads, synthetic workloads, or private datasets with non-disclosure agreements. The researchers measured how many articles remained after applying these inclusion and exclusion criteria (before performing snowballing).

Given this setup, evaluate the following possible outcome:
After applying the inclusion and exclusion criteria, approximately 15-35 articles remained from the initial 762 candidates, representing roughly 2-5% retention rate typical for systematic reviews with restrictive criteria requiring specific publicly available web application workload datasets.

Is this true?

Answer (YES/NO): NO